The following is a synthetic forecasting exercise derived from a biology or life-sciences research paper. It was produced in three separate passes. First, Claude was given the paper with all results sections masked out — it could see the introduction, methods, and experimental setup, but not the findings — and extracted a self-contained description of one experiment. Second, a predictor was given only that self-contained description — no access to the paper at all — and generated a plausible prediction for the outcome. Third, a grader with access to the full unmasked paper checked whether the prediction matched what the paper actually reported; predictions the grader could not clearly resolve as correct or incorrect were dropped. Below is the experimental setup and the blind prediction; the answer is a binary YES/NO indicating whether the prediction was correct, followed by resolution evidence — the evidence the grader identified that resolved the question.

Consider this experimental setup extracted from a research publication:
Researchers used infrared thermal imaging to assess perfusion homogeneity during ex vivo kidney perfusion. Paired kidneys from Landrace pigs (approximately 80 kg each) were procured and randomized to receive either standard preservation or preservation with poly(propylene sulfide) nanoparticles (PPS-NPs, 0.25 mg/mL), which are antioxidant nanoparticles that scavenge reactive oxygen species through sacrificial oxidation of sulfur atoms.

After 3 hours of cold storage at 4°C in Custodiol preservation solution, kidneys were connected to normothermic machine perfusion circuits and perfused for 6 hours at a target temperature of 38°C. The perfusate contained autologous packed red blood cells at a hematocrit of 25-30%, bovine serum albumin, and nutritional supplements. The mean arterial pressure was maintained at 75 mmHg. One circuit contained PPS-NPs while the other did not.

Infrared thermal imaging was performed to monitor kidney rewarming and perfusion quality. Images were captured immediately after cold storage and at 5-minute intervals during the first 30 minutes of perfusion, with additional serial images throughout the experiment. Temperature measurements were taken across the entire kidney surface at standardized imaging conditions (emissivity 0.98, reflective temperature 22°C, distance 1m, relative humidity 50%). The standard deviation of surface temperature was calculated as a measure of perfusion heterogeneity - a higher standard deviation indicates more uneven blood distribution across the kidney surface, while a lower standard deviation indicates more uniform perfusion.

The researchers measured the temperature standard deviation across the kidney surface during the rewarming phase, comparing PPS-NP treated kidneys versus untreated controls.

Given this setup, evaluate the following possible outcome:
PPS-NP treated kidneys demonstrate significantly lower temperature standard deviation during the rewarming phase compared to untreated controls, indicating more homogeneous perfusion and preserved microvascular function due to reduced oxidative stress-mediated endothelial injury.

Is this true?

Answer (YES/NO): YES